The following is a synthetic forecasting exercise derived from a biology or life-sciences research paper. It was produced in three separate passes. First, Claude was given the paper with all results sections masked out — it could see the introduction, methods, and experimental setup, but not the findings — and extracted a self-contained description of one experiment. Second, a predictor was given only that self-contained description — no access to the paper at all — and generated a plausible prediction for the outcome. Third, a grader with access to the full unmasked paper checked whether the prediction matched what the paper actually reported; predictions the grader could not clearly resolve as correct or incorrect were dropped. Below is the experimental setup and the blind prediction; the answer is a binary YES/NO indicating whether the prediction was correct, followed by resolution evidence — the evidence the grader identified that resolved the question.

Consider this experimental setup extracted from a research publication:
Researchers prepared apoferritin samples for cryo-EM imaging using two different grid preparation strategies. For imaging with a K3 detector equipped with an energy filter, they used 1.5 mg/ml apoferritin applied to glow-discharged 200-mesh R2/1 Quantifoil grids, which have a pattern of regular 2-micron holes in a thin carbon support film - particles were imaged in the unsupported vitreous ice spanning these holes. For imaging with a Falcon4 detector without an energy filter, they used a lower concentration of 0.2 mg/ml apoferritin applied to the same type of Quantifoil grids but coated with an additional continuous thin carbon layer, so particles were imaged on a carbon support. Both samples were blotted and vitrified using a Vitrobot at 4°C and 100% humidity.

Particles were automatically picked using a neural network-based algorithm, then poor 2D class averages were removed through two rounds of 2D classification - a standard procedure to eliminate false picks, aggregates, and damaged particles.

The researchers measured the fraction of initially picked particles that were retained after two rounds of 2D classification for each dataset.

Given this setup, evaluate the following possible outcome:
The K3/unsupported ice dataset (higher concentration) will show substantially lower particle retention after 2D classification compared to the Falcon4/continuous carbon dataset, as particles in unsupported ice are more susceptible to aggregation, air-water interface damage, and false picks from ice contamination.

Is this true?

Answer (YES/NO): NO